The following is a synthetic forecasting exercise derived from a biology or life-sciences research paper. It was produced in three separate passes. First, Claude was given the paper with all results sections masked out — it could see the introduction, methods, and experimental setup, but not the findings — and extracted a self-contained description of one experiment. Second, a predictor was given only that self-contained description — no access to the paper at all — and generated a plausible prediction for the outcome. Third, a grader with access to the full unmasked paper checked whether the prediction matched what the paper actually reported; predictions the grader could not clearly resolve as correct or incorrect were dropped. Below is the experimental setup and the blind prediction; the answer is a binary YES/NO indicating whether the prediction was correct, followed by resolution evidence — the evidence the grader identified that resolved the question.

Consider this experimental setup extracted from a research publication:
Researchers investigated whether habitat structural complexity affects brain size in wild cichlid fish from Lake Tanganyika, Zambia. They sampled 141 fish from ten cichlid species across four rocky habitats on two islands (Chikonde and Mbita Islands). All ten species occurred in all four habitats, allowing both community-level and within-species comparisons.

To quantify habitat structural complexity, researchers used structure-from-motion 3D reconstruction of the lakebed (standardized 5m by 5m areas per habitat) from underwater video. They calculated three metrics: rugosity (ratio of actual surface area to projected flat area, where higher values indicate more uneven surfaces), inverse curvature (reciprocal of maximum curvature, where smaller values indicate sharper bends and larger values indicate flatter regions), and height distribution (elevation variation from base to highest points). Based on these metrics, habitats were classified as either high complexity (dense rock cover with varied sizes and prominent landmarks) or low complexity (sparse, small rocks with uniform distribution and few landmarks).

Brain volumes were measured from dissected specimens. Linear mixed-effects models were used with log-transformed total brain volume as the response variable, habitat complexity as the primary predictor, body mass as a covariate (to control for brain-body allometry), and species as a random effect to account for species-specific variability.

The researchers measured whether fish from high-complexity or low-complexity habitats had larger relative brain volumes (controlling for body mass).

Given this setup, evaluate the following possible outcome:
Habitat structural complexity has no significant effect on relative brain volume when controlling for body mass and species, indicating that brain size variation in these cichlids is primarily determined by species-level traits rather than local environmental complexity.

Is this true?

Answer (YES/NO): NO